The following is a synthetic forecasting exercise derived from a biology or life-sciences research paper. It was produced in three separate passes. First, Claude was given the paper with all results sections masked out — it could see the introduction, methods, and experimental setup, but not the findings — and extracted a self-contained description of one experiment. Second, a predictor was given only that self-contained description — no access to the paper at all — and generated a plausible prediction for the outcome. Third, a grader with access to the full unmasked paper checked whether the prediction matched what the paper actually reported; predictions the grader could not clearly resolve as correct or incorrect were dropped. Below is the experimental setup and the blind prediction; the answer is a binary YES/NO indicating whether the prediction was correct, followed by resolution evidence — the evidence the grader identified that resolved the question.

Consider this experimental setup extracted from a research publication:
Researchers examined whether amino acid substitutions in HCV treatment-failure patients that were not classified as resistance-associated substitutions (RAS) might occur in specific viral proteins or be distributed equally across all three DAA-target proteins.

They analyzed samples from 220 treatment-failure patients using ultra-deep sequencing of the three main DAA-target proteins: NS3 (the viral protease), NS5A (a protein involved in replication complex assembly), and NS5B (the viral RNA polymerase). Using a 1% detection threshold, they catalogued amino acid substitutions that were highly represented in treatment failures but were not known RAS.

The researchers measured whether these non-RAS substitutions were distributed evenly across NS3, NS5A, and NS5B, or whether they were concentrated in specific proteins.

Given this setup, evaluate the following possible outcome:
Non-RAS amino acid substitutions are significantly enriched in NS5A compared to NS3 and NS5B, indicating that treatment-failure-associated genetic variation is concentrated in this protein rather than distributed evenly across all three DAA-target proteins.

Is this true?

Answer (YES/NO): NO